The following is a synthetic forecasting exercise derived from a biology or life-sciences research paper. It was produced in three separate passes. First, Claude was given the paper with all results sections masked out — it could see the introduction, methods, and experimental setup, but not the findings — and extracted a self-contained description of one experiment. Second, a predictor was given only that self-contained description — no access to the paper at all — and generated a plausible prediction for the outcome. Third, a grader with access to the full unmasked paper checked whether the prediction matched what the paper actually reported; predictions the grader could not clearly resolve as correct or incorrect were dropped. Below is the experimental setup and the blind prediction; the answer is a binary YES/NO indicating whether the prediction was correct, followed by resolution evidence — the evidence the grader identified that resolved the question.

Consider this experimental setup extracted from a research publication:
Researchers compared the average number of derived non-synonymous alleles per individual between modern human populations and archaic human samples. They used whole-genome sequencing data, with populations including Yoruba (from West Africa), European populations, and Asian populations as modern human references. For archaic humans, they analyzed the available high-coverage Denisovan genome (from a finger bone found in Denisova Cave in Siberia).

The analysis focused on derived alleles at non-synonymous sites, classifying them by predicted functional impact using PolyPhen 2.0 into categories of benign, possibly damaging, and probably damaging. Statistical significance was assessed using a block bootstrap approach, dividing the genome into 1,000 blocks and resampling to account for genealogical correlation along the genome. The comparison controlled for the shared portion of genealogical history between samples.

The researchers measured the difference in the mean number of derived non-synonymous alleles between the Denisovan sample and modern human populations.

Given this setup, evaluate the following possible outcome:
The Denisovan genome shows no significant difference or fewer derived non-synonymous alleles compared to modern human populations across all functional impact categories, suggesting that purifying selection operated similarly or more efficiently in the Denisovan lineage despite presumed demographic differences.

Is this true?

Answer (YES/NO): NO